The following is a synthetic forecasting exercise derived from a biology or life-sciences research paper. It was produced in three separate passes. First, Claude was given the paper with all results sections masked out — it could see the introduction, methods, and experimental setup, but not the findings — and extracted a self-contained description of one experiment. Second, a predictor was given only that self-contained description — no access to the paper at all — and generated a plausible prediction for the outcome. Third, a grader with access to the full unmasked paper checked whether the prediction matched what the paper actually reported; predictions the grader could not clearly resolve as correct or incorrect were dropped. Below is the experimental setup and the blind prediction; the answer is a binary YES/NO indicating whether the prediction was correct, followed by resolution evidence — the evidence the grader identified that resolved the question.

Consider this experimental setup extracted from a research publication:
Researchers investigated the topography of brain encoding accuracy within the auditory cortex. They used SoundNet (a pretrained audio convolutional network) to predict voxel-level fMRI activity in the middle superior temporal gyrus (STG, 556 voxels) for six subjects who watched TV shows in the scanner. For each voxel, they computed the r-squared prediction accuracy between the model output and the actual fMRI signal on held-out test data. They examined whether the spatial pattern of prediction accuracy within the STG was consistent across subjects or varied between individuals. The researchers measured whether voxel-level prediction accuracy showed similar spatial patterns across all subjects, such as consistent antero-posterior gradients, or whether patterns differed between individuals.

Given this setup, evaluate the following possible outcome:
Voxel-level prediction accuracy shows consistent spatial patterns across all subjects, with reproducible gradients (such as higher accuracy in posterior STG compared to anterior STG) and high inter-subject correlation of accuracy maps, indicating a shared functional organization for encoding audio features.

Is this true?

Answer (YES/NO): NO